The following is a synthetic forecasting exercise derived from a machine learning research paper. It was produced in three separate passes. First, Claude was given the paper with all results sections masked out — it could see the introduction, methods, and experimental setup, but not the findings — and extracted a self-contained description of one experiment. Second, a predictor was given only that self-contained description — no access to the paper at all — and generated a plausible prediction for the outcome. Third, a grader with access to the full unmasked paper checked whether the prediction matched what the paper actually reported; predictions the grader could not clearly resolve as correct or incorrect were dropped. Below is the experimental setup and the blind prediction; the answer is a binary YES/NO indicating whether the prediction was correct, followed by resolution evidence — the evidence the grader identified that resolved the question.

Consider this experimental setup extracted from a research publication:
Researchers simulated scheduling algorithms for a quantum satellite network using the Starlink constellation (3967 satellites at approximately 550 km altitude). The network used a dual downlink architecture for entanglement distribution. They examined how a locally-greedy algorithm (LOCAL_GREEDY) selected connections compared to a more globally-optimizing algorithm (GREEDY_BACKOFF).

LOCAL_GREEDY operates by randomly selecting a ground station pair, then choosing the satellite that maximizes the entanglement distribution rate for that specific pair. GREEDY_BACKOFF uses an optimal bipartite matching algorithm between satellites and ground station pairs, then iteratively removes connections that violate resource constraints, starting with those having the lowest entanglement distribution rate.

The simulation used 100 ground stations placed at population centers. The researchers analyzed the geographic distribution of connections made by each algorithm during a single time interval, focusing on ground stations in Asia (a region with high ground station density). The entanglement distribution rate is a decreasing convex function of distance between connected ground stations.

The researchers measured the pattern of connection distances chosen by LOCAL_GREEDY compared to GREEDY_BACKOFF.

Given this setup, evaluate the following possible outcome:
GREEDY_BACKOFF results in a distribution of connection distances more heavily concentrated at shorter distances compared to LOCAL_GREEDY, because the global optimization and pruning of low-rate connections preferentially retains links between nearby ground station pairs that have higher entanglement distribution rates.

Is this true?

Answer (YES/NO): NO